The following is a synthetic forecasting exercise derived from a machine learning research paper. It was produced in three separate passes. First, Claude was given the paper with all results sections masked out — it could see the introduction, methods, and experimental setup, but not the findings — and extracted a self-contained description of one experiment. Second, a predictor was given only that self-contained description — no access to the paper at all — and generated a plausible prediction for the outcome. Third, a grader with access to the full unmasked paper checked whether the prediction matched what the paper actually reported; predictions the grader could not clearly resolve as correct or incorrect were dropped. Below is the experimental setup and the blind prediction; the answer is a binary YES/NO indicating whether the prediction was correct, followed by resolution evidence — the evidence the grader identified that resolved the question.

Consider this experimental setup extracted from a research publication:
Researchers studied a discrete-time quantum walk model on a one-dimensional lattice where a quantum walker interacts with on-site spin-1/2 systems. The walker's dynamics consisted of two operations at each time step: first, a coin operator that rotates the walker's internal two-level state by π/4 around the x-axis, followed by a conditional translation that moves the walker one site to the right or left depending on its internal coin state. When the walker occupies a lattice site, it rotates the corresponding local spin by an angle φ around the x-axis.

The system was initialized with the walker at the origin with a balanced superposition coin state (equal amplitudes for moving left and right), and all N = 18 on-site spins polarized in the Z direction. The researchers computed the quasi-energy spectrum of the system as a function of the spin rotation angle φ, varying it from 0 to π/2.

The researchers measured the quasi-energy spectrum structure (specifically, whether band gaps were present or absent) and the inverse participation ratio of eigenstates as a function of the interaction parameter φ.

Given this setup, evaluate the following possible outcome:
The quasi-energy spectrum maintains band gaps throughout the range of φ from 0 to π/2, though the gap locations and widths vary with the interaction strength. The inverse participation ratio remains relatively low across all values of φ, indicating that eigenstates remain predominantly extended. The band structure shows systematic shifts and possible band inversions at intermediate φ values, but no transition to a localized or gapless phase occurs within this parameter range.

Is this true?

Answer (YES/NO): NO